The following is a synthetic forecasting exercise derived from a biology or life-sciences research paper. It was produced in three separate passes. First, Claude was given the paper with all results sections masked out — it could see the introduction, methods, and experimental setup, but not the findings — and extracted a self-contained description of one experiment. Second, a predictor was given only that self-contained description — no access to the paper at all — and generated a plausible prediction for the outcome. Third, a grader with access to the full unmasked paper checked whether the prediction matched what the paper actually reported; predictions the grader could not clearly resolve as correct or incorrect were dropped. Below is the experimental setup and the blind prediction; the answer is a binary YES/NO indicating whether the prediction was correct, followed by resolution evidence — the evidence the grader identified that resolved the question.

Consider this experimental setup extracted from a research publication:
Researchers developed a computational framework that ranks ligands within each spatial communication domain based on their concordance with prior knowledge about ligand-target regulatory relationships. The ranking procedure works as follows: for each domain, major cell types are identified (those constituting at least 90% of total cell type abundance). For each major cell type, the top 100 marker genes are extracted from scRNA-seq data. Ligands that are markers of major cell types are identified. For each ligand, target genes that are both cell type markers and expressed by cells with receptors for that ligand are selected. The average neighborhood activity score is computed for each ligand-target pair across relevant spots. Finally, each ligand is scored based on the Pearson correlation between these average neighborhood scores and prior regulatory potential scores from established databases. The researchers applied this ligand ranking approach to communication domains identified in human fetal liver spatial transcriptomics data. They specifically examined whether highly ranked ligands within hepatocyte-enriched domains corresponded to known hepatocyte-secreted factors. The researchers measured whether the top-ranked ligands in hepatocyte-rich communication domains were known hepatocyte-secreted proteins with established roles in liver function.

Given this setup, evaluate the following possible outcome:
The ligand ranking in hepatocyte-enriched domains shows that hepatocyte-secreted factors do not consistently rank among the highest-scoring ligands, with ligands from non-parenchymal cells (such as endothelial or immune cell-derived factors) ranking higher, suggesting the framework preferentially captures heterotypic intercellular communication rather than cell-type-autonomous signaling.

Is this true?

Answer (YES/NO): NO